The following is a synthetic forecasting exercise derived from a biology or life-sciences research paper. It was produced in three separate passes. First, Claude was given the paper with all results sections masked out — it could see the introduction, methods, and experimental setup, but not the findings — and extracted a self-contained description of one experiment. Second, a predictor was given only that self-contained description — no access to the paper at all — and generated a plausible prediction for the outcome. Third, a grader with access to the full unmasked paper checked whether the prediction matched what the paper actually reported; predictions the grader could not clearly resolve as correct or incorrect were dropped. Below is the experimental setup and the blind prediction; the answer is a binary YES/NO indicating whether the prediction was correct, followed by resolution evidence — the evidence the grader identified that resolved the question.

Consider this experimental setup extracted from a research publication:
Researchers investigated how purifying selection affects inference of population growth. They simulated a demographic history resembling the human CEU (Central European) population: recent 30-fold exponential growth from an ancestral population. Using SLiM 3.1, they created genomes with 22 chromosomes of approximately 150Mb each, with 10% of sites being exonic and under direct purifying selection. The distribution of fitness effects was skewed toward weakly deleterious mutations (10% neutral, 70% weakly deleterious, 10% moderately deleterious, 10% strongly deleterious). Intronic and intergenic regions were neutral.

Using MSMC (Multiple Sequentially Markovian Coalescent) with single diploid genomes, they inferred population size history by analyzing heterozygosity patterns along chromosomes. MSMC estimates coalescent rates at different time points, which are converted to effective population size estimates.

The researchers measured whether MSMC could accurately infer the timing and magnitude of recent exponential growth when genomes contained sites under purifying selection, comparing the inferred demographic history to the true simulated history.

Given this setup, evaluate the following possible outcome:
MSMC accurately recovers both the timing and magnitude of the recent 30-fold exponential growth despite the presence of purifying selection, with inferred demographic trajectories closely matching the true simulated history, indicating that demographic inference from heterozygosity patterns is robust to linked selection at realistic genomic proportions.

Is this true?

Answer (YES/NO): YES